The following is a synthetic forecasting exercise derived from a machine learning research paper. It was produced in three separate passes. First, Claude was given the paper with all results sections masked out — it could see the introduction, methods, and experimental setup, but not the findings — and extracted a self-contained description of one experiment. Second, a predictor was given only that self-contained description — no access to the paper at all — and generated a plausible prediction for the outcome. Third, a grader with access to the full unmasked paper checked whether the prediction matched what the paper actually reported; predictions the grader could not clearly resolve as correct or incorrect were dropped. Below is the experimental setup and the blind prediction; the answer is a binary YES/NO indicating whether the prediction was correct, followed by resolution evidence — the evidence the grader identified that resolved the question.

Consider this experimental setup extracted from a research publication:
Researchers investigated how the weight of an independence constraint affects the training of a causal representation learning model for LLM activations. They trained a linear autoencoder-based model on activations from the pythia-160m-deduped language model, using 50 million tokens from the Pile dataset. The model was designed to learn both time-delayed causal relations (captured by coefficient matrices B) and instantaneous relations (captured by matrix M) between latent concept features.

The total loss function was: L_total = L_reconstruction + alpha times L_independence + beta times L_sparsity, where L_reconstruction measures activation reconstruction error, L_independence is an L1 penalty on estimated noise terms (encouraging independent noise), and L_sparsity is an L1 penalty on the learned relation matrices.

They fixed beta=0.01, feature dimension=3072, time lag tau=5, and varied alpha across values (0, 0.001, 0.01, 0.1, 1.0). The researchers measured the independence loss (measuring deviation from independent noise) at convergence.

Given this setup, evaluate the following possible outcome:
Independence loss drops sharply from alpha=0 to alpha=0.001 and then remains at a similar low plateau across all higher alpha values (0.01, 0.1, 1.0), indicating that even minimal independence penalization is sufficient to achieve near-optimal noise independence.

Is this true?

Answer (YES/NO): NO